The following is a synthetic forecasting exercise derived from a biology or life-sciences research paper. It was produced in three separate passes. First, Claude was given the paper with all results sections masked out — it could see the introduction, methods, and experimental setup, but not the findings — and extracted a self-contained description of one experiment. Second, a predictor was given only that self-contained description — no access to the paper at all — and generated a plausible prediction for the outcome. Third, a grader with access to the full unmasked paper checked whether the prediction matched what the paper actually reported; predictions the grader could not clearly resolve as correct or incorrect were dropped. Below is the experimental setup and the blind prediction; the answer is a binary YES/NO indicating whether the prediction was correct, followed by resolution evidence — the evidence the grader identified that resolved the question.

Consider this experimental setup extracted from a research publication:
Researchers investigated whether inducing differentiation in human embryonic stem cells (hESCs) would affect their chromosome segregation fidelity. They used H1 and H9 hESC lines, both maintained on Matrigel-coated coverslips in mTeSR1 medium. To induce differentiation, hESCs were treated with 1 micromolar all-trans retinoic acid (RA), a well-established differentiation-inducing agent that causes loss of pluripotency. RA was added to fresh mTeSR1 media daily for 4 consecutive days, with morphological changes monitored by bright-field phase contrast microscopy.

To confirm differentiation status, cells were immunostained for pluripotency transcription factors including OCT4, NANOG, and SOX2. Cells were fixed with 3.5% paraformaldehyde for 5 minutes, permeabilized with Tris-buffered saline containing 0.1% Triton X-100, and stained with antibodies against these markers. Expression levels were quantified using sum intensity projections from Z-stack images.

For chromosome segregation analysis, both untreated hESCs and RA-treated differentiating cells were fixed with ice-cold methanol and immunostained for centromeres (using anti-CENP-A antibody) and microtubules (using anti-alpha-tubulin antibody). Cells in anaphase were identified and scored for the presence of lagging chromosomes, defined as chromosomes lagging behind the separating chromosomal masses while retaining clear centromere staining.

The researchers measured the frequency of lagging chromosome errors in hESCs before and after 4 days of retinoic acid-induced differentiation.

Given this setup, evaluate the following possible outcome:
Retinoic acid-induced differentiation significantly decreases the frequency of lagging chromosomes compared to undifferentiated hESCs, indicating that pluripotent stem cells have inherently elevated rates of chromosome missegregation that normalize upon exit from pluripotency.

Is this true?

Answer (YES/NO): YES